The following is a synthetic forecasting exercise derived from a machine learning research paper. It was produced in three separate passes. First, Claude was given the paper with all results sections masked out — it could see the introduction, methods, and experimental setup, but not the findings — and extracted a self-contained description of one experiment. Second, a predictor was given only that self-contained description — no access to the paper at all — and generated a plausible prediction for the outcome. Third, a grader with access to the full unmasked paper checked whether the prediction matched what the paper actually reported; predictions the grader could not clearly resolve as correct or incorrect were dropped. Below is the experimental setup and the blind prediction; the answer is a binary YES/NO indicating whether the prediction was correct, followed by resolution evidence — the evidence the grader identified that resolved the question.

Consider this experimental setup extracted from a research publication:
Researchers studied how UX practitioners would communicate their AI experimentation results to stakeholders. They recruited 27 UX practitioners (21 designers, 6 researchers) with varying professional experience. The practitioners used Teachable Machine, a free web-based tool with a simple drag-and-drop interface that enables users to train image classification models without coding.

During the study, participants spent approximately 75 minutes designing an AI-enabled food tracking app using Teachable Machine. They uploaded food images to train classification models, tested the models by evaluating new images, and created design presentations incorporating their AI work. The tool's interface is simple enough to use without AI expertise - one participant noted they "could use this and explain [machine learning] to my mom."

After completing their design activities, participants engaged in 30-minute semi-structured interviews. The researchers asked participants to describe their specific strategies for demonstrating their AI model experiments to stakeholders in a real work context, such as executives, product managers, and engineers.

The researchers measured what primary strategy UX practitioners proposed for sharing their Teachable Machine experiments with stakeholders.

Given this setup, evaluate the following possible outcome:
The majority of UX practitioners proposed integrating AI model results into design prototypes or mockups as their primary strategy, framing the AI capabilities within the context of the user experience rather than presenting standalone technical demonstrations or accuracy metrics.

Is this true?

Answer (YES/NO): NO